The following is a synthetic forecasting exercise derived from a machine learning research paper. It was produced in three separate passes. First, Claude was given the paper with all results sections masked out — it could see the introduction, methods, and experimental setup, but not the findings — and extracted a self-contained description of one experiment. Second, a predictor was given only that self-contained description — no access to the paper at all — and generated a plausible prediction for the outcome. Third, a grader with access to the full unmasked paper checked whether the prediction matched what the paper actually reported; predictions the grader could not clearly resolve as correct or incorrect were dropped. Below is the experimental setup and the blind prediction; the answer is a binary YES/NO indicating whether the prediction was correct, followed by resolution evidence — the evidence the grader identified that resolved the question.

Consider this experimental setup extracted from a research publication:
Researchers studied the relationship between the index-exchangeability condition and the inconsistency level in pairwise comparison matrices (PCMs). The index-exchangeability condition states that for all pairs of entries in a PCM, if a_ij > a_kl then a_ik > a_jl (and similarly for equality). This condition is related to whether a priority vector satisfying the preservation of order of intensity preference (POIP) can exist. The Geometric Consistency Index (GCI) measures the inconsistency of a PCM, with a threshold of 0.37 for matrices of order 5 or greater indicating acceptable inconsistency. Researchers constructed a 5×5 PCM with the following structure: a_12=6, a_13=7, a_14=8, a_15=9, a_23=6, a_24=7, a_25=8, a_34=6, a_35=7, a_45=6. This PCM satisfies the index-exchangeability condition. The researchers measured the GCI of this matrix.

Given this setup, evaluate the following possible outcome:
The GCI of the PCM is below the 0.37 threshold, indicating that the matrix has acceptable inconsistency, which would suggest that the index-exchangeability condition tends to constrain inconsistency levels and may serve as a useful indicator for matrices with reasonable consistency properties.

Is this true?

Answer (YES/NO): NO